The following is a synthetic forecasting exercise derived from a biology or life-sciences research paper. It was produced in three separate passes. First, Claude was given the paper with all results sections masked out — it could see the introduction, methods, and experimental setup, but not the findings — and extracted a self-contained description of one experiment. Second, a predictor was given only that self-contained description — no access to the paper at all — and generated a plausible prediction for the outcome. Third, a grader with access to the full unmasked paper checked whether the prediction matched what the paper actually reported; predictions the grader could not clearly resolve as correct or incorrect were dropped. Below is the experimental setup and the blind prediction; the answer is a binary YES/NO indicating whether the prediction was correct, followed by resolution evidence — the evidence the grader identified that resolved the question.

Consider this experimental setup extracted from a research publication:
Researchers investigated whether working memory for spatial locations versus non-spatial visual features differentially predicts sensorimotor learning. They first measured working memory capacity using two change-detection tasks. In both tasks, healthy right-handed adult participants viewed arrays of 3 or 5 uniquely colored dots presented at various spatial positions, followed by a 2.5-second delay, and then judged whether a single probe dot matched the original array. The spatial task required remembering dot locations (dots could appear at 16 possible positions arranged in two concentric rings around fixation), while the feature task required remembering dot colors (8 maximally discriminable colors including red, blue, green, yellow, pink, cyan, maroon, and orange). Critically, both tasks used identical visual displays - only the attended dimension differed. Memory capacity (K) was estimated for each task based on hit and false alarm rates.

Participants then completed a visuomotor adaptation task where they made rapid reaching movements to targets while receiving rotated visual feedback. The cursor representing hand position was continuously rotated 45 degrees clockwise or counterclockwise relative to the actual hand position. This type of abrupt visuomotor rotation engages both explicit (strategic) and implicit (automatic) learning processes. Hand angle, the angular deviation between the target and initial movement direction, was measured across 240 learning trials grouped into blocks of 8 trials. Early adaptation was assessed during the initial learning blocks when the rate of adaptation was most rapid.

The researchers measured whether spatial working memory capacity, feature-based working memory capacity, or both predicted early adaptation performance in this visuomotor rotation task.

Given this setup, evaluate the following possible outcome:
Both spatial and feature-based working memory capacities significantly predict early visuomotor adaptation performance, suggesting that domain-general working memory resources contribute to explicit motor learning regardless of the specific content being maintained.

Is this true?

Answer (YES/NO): NO